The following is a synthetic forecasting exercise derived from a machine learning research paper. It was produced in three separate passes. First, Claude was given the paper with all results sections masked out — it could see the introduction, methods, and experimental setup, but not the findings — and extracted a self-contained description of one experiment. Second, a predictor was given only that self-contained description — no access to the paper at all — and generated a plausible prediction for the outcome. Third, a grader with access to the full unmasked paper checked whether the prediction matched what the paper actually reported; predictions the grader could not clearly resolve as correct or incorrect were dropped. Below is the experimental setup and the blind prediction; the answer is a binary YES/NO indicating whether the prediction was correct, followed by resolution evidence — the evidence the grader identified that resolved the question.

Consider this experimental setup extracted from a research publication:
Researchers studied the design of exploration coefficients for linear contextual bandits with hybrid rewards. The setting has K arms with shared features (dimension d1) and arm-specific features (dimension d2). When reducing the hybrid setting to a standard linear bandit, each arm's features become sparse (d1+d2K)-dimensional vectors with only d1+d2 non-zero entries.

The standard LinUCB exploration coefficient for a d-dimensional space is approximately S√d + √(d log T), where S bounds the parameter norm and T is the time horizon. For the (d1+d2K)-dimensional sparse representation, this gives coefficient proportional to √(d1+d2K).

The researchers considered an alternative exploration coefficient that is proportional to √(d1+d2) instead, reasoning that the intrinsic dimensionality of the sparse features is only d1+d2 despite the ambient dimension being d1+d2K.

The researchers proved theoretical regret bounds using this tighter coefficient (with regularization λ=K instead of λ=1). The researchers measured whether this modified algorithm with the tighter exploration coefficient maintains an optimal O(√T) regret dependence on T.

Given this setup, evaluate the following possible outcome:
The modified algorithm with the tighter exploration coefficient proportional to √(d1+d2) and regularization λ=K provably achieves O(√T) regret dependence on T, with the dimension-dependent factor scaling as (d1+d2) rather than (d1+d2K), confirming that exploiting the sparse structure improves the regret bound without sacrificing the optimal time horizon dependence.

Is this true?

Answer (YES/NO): NO